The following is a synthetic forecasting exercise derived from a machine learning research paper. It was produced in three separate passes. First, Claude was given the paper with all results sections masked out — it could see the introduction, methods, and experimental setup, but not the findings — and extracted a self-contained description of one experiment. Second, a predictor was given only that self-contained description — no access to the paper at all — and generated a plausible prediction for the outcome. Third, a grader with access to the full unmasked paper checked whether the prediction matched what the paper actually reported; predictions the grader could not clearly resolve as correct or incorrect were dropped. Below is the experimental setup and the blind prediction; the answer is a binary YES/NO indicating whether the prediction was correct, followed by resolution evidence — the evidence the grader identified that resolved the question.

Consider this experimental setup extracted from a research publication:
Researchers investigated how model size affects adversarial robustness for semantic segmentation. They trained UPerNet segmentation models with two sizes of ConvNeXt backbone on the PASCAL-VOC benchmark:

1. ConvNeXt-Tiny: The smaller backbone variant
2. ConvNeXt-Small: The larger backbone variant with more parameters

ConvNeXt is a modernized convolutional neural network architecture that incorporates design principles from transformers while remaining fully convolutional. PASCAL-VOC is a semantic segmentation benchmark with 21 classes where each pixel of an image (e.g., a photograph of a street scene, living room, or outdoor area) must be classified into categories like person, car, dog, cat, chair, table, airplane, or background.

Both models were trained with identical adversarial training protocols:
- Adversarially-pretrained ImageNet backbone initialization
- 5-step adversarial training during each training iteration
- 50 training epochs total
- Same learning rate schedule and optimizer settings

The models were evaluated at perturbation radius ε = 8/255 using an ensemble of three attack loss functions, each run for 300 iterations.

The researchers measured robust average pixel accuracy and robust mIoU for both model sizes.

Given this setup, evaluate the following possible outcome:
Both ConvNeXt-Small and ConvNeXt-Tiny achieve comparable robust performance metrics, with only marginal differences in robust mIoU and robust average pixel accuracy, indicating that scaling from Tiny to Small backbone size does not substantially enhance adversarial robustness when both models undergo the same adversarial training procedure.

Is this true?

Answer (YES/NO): NO